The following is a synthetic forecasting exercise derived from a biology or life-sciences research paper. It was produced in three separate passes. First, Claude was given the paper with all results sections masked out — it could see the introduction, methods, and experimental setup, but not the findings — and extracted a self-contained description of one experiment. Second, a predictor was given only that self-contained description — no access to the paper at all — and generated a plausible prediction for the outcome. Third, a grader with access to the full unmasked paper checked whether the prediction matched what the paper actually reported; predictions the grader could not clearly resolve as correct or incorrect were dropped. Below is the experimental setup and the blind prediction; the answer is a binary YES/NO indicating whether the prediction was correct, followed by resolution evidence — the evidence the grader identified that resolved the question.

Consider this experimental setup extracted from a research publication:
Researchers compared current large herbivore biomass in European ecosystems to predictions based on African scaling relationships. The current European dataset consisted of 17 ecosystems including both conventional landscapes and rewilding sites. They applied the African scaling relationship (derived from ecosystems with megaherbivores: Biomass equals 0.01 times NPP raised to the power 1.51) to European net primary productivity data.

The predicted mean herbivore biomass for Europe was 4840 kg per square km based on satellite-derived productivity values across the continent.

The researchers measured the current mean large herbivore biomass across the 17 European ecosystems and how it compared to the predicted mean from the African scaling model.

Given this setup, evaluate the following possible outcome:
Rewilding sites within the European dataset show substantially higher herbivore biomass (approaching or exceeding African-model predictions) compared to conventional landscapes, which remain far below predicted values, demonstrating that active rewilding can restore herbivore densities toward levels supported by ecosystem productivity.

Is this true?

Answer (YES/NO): YES